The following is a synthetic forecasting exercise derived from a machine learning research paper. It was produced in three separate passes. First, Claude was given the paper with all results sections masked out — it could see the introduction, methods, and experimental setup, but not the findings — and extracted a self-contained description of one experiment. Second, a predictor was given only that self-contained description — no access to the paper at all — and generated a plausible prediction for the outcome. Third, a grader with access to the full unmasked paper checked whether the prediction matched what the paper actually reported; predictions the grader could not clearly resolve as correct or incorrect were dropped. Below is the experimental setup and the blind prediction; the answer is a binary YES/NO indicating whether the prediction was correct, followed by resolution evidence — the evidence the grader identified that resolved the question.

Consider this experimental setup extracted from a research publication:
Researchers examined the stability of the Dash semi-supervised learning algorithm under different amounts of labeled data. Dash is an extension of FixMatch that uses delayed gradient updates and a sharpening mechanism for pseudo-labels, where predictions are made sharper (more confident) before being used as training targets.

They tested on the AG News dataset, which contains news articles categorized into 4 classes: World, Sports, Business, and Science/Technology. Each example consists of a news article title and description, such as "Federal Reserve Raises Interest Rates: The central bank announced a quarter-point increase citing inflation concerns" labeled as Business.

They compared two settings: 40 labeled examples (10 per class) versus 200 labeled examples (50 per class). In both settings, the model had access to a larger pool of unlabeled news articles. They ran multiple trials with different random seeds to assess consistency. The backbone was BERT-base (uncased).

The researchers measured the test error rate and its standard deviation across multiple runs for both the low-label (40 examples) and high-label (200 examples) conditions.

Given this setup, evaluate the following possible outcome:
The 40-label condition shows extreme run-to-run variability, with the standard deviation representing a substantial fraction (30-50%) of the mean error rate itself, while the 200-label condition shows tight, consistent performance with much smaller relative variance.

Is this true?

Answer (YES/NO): YES